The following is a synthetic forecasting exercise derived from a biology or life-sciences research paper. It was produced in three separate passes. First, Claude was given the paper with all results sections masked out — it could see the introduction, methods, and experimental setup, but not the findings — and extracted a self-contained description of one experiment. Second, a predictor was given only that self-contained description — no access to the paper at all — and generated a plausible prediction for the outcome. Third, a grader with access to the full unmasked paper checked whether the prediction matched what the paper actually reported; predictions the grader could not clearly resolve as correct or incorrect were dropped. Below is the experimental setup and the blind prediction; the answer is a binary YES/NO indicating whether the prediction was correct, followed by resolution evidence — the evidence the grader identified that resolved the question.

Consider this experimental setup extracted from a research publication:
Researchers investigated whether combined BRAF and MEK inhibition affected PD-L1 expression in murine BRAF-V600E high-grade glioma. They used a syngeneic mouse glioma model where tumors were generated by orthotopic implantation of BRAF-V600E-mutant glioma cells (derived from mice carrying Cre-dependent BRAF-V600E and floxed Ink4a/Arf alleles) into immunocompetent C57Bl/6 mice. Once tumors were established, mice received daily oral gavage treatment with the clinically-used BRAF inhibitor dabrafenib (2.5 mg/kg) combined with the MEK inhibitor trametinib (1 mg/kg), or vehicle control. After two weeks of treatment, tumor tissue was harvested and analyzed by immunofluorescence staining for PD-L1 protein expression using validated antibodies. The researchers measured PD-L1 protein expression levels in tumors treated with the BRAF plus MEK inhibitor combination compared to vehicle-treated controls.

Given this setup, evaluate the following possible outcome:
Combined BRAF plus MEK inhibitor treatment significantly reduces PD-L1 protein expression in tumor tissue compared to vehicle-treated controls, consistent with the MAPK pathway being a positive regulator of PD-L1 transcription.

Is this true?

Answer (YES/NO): NO